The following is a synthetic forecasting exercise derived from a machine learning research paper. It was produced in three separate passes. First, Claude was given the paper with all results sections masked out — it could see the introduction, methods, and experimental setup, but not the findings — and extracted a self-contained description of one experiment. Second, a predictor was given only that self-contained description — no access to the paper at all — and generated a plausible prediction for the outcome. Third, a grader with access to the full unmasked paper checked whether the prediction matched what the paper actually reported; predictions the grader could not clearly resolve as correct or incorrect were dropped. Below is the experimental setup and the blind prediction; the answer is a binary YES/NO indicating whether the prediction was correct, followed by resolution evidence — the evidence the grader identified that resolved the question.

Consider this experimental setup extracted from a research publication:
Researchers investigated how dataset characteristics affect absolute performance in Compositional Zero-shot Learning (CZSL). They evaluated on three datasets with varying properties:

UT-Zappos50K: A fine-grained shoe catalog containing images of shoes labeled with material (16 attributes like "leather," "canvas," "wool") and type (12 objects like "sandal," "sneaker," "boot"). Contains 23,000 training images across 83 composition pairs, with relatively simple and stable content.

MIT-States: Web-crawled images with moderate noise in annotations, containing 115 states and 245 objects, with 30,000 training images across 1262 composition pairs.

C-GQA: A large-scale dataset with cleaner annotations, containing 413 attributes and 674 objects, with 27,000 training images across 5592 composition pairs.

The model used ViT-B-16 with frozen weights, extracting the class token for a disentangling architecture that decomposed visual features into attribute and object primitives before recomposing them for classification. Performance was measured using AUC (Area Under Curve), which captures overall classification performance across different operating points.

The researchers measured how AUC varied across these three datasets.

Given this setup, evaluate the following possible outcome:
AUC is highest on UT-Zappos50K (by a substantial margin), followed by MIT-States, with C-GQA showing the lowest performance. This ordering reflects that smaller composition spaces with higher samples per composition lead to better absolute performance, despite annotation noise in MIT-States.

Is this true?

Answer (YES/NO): YES